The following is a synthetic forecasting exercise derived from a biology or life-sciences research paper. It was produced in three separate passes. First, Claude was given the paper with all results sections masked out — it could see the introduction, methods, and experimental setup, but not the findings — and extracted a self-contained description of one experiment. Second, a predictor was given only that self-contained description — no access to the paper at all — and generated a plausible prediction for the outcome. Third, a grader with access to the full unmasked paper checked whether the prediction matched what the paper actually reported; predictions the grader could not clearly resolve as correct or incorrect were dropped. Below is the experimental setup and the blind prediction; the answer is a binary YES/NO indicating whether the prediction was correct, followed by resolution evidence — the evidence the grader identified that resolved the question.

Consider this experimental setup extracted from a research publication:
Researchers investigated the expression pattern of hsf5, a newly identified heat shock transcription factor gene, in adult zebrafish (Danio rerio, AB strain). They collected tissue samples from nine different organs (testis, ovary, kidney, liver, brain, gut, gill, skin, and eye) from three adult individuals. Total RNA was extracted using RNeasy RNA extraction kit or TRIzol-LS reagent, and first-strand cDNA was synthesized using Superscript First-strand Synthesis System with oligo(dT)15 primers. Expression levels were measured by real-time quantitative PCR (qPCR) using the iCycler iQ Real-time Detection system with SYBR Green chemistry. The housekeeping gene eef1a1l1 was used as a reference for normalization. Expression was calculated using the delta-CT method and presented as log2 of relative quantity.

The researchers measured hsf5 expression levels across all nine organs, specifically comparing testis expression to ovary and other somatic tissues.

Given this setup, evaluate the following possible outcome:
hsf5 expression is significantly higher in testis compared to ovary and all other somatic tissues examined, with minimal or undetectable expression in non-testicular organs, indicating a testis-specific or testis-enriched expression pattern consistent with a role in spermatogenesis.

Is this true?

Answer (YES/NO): YES